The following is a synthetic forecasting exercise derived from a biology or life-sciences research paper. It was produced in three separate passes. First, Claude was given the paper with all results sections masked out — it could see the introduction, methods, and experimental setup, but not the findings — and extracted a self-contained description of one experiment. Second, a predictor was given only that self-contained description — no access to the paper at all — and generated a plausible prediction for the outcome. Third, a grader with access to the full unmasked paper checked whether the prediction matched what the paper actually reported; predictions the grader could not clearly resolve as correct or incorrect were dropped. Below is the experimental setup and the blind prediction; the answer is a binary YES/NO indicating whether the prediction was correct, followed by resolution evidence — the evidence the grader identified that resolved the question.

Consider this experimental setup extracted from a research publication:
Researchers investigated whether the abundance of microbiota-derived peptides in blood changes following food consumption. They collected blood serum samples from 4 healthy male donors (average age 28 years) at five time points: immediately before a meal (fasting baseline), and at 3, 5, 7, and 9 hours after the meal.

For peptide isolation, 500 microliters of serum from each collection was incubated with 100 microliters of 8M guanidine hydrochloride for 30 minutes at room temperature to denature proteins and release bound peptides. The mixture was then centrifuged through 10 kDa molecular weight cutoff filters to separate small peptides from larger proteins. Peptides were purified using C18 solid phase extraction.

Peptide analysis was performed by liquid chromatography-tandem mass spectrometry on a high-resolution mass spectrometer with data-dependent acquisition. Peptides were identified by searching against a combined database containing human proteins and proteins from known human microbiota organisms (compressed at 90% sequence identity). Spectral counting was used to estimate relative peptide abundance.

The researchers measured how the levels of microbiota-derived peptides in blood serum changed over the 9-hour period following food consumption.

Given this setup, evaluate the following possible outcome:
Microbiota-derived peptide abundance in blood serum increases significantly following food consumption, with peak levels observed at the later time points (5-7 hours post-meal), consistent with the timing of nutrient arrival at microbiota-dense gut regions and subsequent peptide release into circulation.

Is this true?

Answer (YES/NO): YES